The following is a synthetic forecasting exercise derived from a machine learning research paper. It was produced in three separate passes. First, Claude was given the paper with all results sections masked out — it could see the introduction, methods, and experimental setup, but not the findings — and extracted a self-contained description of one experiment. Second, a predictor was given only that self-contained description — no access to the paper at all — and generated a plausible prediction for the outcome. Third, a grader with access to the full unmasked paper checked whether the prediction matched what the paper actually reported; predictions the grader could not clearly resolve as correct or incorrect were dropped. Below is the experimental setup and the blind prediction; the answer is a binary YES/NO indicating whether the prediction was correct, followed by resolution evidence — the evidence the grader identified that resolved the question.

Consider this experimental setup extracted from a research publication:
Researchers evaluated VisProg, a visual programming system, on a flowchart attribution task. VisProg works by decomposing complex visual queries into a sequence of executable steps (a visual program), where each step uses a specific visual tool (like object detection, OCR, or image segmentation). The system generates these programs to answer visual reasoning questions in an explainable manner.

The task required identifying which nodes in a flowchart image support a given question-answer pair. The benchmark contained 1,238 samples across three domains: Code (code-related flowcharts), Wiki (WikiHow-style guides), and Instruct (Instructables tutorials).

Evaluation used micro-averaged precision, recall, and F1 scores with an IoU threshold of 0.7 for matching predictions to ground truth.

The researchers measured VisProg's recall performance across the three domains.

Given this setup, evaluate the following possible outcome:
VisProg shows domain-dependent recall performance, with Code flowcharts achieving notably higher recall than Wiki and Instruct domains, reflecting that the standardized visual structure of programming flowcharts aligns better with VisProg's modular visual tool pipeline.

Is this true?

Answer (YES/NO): YES